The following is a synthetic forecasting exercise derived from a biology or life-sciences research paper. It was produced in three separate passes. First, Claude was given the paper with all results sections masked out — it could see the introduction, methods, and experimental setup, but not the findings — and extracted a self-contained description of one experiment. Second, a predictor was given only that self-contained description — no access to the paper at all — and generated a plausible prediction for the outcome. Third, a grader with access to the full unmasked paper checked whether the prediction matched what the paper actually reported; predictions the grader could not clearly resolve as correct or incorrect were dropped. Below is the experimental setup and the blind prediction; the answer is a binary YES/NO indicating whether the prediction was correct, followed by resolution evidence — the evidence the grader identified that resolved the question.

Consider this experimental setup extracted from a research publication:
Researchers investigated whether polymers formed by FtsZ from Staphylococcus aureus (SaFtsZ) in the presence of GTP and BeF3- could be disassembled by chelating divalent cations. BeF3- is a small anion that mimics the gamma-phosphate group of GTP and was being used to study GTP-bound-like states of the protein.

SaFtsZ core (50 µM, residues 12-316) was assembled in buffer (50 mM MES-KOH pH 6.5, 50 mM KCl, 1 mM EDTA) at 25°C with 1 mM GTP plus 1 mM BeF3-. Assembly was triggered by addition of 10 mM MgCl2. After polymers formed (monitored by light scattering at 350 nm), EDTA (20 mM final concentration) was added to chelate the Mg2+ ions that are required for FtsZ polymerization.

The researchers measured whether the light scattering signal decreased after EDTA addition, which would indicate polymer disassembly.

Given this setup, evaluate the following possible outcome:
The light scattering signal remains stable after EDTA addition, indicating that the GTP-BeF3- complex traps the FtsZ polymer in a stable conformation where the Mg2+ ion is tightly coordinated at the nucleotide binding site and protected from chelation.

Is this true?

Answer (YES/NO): NO